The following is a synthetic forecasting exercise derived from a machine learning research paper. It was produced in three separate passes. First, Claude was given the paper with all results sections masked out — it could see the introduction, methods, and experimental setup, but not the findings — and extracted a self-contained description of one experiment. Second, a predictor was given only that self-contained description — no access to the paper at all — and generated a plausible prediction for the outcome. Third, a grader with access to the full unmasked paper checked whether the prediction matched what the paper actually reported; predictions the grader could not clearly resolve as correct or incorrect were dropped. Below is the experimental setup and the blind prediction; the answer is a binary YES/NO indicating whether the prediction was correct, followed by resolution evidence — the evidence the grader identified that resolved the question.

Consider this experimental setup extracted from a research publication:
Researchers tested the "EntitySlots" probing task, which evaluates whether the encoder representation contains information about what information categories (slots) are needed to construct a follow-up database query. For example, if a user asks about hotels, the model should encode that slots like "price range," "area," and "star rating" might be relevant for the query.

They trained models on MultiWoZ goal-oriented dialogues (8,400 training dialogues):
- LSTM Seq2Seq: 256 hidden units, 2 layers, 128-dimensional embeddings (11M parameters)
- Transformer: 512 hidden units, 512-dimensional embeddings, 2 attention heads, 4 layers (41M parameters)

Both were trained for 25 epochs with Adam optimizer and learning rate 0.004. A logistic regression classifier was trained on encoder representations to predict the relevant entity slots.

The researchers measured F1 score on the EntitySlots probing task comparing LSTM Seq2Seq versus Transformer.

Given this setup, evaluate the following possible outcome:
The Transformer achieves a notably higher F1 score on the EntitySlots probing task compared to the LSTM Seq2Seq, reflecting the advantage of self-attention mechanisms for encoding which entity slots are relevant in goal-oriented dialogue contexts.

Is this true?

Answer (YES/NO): NO